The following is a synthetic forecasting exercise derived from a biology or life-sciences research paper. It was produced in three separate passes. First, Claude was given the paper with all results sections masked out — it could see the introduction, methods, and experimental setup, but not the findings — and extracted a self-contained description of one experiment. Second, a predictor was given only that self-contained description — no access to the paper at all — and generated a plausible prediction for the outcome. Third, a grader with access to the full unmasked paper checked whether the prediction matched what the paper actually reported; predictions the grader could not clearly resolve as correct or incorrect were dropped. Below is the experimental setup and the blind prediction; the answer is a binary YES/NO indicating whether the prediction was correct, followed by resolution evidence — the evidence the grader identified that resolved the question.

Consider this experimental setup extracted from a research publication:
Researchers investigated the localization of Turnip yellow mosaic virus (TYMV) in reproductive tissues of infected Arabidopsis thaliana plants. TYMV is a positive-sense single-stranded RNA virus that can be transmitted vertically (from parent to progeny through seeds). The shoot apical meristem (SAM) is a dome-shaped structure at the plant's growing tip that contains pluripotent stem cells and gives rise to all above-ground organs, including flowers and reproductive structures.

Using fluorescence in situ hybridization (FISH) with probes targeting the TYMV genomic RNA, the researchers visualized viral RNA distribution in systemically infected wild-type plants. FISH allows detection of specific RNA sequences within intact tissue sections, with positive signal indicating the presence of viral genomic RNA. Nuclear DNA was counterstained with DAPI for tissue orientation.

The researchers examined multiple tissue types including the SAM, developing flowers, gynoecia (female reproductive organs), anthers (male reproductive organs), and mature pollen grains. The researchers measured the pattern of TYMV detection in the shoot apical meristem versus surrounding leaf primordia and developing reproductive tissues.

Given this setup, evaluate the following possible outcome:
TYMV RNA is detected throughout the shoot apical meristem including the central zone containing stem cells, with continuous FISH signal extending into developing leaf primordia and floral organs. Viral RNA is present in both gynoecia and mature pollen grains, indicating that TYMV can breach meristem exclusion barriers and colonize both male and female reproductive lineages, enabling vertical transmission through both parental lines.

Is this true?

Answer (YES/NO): NO